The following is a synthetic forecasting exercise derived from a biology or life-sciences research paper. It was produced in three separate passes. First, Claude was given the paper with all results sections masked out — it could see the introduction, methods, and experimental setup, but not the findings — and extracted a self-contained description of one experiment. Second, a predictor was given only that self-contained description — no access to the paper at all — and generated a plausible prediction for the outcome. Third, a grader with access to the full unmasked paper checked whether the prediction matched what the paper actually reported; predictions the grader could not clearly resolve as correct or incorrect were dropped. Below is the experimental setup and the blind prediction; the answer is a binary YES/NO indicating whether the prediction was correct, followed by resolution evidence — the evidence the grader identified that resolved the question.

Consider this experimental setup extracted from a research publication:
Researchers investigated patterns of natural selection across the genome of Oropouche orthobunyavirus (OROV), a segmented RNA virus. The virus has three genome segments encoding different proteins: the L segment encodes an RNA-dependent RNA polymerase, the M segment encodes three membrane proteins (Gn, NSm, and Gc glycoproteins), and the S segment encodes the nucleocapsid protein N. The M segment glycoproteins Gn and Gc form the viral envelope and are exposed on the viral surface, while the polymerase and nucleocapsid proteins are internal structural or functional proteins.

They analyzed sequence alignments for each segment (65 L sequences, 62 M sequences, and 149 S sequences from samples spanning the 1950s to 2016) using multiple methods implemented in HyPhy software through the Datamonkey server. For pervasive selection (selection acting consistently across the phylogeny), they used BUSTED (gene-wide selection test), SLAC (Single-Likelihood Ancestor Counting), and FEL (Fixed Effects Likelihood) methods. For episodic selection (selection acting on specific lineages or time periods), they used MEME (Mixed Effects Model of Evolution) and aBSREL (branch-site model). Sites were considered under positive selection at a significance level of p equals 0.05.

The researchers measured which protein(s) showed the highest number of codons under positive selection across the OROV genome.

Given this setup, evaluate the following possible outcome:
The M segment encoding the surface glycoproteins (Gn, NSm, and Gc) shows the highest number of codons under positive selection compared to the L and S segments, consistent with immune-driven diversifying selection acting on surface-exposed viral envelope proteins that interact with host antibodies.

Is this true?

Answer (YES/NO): YES